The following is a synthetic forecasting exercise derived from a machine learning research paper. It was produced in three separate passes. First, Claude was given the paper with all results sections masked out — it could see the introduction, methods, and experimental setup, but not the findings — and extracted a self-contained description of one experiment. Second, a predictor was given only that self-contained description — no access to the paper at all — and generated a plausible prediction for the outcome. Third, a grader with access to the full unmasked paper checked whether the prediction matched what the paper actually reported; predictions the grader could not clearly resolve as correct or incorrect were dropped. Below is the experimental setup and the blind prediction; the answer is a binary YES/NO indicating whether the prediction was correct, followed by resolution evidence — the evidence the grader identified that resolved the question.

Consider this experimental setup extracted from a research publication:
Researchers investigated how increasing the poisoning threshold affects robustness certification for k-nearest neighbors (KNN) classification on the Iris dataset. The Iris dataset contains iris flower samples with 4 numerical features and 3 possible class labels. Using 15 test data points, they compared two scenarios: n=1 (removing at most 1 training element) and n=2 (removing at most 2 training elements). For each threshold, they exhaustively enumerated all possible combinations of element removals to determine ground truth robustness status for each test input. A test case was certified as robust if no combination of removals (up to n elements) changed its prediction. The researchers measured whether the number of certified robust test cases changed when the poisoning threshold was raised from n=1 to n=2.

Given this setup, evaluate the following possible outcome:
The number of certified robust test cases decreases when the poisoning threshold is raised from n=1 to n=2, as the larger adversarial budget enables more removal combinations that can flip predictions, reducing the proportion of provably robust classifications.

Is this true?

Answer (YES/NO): YES